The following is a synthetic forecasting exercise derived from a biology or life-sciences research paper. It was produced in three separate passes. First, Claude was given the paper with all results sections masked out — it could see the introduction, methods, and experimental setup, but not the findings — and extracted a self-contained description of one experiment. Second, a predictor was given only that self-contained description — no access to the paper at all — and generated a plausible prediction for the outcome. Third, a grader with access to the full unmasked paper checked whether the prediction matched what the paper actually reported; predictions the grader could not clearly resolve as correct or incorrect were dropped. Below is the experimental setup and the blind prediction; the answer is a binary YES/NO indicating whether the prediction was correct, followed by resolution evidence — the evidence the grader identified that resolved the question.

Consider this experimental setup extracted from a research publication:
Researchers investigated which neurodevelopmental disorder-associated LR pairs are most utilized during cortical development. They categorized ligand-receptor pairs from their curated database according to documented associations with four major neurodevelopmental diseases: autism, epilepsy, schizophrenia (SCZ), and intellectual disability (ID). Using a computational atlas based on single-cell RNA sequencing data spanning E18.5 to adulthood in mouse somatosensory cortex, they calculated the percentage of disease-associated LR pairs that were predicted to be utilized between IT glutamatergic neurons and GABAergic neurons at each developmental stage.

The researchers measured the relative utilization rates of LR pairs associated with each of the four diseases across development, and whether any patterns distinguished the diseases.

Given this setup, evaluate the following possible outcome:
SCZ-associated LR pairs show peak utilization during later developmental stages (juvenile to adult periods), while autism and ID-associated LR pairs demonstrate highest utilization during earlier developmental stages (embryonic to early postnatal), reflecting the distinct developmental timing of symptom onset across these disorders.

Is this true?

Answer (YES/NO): NO